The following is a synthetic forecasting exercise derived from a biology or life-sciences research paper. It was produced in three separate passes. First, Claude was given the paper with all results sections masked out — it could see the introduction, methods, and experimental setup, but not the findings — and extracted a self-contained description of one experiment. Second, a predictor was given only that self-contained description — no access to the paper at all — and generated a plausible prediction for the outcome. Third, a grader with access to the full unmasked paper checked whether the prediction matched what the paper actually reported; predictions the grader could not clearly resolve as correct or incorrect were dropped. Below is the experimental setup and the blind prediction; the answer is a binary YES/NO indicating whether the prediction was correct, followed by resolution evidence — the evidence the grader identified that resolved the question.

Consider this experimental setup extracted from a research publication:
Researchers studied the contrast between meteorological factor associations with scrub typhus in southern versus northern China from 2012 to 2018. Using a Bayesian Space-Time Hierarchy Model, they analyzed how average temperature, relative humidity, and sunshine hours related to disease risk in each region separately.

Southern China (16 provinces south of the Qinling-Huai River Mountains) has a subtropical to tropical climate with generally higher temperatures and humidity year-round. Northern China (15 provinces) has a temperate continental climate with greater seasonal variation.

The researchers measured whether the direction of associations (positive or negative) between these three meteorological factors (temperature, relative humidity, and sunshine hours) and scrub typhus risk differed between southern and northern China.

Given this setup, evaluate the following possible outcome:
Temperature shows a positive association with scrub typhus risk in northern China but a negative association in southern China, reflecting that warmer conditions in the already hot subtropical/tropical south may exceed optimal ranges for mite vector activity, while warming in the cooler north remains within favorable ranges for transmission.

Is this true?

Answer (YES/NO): YES